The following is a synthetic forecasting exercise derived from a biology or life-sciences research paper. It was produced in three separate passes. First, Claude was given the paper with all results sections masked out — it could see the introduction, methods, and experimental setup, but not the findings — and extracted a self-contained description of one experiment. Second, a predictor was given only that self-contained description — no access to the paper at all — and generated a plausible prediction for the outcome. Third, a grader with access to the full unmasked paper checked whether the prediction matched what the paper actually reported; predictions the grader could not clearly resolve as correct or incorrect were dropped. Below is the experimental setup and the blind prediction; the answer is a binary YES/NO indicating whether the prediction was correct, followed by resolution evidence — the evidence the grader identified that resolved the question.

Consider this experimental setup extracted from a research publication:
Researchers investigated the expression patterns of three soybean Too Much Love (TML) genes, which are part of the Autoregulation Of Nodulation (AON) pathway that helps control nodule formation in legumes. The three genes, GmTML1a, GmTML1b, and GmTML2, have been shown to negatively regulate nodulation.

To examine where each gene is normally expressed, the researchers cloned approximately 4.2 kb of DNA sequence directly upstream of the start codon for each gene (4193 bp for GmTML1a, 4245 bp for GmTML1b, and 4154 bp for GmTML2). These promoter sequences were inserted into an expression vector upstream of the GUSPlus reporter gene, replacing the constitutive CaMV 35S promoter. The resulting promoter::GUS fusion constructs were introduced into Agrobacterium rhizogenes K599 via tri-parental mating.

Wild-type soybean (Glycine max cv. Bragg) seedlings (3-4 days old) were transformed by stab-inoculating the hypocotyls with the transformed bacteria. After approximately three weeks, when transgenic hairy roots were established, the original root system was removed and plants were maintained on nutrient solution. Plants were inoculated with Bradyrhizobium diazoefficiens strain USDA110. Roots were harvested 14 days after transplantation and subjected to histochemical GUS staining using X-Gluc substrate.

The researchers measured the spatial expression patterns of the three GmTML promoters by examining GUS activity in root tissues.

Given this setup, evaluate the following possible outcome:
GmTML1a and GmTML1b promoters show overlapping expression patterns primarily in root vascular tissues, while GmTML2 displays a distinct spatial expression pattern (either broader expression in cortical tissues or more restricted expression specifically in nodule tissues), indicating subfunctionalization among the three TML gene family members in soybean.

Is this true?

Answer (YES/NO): NO